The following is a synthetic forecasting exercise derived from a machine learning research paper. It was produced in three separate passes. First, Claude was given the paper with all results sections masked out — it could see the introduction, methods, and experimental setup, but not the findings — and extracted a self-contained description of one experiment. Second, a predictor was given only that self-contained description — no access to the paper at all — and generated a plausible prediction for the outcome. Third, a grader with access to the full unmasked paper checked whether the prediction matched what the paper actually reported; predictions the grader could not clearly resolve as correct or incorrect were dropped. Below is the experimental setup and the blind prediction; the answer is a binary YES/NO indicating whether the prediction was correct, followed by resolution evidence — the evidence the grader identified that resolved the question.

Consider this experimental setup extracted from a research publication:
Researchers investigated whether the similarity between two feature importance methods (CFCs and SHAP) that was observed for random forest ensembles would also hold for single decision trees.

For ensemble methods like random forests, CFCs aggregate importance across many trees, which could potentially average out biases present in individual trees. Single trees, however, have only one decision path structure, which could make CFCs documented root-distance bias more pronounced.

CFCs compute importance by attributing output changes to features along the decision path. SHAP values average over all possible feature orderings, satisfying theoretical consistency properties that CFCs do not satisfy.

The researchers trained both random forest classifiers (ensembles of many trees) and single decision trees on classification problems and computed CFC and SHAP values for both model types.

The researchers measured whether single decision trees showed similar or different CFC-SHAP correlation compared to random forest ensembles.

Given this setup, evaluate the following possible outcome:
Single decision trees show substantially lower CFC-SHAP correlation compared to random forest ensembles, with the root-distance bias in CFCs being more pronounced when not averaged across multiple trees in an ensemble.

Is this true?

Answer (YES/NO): NO